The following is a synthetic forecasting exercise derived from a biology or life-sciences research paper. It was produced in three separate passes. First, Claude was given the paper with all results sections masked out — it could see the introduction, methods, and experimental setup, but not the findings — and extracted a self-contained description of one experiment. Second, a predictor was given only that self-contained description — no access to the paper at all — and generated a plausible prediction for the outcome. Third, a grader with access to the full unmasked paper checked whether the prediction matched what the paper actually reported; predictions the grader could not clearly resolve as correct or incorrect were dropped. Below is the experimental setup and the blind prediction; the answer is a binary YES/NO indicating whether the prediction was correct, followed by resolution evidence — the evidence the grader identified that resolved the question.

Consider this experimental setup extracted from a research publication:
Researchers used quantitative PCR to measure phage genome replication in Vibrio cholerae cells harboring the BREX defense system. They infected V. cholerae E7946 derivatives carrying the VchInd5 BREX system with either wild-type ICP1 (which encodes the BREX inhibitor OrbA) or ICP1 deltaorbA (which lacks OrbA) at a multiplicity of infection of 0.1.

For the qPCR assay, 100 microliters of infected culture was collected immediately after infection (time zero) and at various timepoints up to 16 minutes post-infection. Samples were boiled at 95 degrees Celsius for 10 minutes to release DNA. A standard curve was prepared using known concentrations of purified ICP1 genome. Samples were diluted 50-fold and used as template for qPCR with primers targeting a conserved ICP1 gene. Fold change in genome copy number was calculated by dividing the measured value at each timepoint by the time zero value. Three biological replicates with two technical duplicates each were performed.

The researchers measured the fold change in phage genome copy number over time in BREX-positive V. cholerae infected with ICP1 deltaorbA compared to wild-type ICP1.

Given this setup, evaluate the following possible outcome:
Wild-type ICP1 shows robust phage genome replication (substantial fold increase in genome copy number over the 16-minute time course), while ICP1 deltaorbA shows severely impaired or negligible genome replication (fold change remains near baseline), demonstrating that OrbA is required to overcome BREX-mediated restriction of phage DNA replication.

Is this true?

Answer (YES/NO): YES